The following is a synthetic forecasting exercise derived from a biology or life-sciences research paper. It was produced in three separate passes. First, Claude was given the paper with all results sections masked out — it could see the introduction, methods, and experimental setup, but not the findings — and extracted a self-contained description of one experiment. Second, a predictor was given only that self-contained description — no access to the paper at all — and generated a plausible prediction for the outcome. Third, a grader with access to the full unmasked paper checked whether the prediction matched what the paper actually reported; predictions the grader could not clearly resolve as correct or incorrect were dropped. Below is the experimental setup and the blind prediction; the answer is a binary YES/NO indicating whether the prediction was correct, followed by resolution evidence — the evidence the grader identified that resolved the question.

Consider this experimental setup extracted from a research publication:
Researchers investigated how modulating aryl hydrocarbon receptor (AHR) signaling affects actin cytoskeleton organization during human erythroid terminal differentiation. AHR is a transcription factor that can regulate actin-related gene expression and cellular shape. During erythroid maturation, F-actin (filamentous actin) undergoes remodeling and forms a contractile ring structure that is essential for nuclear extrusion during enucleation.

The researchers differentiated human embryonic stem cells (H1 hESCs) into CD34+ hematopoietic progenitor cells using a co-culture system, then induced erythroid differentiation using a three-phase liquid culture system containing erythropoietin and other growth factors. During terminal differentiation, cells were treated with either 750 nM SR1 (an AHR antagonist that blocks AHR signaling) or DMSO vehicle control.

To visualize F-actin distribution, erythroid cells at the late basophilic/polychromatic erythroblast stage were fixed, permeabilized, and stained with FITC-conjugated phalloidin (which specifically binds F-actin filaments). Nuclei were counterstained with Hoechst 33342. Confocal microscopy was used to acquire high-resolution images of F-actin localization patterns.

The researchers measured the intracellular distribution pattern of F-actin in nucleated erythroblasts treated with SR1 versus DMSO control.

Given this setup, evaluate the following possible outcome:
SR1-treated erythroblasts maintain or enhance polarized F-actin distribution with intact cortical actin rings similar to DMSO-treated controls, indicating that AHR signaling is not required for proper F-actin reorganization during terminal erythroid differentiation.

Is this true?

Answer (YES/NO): NO